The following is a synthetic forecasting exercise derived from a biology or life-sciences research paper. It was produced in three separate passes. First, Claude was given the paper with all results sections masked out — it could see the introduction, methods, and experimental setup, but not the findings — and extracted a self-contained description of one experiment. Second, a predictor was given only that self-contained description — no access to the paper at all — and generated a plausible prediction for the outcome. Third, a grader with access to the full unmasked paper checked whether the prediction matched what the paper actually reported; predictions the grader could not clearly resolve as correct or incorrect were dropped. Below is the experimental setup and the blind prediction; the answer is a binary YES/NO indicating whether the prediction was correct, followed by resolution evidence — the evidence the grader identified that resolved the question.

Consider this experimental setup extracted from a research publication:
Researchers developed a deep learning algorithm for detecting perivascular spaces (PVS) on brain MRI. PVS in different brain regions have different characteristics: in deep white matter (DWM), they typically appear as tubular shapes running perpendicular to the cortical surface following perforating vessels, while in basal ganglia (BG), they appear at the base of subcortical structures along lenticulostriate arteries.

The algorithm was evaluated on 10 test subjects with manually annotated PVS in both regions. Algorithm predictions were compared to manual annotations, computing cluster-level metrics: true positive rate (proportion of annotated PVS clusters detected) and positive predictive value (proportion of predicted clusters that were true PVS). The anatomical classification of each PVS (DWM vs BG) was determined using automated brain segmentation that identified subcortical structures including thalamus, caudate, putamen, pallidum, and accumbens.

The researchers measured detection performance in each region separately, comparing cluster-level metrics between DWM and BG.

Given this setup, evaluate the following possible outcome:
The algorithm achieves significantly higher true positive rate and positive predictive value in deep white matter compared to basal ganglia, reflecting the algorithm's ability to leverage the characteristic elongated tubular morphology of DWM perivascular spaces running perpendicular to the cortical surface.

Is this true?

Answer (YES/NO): NO